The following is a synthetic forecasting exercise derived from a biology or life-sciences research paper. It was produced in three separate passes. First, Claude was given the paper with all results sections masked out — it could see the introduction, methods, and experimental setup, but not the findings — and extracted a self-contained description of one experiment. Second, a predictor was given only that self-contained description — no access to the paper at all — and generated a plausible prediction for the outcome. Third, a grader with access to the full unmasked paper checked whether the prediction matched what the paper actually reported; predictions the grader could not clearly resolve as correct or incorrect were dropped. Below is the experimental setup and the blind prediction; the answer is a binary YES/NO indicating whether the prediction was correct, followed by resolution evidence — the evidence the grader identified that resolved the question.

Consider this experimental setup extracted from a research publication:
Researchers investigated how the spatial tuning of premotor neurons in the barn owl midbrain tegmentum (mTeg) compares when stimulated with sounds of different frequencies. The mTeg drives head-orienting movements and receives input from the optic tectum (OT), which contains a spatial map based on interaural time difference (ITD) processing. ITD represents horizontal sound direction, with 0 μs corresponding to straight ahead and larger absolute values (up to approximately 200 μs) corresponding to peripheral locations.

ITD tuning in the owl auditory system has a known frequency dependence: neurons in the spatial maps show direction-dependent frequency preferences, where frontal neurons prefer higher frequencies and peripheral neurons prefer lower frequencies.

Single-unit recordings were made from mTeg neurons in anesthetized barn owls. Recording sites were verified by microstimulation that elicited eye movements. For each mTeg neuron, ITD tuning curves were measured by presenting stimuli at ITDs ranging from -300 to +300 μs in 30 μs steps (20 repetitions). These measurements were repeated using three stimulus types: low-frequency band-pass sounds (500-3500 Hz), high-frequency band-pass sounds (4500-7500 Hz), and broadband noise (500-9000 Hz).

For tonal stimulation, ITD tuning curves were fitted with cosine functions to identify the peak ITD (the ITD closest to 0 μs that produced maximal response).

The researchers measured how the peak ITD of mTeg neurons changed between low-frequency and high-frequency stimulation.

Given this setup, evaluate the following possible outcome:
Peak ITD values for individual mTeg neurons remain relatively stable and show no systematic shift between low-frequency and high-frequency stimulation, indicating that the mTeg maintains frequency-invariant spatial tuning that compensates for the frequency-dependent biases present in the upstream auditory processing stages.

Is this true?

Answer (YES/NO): NO